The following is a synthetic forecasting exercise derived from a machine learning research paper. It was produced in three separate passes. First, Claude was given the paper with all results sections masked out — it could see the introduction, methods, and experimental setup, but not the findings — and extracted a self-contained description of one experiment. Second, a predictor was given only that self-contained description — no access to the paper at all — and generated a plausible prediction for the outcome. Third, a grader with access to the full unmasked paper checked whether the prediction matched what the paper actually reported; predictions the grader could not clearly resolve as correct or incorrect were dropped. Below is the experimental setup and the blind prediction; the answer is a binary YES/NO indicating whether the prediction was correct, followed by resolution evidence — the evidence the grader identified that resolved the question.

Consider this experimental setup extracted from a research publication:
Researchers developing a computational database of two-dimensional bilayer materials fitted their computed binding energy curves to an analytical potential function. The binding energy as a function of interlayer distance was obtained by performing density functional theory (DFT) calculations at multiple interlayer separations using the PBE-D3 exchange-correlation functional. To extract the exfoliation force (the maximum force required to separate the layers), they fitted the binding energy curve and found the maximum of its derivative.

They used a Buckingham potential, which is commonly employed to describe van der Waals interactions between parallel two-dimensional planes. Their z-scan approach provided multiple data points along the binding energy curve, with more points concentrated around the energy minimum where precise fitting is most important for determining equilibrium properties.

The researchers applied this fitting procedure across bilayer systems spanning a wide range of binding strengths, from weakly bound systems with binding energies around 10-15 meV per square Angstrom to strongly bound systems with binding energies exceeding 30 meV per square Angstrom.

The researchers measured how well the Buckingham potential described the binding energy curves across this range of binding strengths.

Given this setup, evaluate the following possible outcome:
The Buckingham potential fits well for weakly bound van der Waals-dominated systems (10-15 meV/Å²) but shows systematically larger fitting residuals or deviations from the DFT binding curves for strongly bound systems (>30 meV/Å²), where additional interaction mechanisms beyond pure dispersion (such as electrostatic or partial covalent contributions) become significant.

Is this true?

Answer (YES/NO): YES